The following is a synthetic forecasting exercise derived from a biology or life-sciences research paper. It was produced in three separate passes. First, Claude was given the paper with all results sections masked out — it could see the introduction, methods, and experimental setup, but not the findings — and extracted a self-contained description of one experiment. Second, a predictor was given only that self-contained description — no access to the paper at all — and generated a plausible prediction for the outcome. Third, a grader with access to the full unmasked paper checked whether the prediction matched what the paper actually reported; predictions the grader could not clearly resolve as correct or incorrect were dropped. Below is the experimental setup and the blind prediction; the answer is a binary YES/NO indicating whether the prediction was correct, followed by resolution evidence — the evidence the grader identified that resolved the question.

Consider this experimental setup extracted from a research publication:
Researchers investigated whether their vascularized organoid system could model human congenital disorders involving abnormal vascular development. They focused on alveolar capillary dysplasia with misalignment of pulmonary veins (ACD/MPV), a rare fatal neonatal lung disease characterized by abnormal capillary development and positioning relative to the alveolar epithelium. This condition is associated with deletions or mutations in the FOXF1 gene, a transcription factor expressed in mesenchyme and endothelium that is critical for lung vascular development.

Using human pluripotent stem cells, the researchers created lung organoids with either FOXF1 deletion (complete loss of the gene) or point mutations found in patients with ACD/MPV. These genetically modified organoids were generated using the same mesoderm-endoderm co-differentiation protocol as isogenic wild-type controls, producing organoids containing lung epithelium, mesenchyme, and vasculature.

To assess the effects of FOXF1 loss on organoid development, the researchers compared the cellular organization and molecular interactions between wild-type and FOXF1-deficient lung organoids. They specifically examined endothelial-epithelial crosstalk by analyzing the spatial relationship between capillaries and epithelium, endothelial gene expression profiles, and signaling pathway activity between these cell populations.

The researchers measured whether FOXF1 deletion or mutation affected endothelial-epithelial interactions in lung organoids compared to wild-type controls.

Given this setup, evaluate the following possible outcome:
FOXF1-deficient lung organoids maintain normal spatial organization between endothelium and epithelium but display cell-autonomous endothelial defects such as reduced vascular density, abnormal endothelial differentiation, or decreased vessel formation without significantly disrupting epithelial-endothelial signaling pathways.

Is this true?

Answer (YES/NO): NO